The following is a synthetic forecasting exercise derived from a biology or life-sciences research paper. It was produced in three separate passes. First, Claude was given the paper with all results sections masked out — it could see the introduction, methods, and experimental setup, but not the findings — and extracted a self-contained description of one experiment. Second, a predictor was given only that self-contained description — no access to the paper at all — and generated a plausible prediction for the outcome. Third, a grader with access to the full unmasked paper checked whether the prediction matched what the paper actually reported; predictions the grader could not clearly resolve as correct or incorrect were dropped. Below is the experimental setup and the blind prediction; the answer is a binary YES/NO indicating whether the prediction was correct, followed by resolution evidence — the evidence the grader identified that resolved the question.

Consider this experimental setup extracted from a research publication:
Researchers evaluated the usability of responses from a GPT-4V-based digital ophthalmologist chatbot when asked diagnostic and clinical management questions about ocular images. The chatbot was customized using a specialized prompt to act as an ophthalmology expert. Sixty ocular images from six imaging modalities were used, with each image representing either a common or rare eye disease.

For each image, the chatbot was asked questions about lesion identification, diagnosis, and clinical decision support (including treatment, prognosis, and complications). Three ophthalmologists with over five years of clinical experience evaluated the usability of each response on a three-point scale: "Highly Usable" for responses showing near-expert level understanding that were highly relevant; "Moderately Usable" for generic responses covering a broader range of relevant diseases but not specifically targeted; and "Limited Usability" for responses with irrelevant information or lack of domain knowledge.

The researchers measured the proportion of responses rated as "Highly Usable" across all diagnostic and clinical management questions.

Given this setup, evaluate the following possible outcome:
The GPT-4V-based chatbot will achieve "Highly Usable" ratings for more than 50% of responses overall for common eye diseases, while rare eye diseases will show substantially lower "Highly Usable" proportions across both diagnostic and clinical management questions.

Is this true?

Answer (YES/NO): NO